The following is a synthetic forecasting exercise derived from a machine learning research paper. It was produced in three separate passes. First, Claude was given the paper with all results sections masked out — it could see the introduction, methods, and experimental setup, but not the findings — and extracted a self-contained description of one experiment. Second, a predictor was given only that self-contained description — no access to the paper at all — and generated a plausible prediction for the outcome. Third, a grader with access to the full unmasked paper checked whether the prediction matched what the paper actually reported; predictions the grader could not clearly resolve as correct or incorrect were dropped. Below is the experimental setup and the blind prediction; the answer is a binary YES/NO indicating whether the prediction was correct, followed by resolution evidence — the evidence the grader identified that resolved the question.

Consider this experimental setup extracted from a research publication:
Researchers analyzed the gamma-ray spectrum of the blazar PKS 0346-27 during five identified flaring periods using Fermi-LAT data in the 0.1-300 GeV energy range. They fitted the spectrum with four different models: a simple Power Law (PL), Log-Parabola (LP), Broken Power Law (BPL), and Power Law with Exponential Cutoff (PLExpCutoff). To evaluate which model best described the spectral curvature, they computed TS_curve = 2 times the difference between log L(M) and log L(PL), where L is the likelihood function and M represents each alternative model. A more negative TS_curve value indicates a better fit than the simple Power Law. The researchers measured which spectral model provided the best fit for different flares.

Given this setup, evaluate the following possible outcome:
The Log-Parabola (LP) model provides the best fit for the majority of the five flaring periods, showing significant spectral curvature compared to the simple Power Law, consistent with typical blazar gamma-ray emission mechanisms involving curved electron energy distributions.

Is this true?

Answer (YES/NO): YES